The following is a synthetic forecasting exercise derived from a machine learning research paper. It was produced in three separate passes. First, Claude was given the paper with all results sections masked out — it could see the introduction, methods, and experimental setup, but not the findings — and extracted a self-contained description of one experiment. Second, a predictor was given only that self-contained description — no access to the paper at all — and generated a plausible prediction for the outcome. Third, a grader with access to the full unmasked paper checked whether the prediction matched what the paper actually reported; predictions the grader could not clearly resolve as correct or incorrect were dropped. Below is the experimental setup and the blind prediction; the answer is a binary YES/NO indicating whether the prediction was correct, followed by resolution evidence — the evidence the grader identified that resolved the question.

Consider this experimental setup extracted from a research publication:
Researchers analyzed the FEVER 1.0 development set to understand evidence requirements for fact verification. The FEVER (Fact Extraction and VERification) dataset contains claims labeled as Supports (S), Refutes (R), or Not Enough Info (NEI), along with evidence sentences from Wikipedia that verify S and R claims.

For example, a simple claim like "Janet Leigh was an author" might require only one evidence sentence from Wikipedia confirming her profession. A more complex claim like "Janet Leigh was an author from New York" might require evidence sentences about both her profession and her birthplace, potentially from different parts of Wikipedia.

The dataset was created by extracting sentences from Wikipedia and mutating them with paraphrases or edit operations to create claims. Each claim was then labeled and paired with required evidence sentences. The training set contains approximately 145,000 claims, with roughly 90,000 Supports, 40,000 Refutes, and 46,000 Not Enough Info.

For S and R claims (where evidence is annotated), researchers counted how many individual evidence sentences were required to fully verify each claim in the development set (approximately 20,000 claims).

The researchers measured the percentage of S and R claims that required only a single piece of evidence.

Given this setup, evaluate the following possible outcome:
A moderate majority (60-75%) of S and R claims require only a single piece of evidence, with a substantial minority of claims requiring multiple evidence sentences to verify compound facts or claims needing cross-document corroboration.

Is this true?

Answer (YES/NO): NO